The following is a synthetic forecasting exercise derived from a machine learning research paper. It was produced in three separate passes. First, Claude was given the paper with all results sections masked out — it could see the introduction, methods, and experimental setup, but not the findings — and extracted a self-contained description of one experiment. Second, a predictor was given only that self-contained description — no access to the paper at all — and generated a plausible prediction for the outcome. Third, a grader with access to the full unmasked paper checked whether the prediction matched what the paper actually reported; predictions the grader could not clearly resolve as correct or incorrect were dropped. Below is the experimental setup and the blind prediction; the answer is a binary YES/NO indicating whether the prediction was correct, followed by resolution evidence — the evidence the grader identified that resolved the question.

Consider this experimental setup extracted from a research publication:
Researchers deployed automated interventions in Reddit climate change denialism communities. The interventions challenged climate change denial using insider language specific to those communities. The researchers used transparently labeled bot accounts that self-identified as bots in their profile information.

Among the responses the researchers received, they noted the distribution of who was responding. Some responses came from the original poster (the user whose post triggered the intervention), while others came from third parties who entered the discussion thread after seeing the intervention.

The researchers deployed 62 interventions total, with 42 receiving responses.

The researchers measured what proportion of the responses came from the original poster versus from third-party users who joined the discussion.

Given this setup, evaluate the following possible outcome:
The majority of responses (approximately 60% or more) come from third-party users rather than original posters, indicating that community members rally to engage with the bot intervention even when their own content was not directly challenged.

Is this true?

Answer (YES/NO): NO